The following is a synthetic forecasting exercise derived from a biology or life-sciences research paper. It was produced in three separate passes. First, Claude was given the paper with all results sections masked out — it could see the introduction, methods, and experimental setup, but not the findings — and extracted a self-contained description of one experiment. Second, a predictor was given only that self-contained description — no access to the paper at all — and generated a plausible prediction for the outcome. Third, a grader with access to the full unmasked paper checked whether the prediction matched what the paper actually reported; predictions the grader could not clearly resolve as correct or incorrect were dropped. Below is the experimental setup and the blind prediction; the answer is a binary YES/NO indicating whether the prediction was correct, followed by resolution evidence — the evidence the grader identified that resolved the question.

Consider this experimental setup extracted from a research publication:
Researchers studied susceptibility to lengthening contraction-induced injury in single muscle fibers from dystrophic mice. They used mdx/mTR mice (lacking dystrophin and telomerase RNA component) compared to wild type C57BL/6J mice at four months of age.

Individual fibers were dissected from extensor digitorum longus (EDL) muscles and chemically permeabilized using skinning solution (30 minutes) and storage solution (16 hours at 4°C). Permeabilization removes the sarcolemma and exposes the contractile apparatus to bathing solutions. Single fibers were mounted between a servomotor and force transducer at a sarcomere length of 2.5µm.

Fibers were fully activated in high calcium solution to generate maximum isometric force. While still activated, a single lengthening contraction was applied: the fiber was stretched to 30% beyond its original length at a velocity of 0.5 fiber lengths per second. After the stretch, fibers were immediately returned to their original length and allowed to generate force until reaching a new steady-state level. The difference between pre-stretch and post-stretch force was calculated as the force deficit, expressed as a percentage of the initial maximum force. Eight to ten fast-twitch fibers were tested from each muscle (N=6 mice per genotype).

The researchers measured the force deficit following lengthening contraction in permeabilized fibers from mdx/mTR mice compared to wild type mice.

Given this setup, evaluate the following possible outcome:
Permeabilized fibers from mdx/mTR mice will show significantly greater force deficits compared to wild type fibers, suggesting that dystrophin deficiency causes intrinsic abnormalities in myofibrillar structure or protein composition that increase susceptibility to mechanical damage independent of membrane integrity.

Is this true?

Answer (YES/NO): NO